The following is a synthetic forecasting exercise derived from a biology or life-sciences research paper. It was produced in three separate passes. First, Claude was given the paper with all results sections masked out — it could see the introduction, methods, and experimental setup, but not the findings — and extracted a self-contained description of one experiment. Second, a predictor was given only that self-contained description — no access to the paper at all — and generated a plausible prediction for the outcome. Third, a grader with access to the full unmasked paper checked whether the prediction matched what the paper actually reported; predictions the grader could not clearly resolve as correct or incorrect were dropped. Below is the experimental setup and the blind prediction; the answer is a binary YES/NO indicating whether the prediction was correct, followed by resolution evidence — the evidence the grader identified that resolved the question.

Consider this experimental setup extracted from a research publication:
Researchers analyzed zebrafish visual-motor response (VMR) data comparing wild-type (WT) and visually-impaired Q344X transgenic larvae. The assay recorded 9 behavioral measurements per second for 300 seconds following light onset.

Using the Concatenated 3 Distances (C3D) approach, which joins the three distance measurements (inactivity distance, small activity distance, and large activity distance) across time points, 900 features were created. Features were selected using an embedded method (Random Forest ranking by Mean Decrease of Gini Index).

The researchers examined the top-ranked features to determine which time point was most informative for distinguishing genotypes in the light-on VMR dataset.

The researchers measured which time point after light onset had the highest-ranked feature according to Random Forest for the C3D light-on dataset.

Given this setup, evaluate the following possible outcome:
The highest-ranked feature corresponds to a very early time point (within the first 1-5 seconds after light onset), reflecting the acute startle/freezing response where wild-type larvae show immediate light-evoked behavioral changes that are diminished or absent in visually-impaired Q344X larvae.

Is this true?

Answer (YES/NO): YES